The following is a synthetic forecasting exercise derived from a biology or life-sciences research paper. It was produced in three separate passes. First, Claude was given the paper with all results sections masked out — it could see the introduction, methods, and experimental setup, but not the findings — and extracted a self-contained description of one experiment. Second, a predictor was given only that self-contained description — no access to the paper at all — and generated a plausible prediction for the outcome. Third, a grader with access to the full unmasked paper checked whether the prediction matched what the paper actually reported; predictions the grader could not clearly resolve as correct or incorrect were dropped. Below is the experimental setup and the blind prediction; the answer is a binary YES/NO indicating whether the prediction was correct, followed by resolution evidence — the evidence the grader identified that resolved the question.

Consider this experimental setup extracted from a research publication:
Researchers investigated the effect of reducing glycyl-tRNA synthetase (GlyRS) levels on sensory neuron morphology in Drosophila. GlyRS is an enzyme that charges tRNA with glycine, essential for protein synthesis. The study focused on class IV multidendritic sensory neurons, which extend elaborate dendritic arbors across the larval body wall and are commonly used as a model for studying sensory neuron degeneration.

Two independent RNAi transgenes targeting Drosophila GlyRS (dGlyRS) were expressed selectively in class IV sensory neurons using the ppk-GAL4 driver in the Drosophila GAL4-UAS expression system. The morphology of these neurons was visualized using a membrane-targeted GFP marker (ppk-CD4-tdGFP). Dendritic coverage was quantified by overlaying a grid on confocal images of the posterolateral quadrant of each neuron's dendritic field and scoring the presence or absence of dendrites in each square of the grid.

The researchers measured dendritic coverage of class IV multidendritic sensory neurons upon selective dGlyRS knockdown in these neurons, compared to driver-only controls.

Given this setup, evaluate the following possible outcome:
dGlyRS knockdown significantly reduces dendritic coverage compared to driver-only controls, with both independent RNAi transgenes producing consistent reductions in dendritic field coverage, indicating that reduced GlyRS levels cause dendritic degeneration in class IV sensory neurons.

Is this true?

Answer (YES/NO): YES